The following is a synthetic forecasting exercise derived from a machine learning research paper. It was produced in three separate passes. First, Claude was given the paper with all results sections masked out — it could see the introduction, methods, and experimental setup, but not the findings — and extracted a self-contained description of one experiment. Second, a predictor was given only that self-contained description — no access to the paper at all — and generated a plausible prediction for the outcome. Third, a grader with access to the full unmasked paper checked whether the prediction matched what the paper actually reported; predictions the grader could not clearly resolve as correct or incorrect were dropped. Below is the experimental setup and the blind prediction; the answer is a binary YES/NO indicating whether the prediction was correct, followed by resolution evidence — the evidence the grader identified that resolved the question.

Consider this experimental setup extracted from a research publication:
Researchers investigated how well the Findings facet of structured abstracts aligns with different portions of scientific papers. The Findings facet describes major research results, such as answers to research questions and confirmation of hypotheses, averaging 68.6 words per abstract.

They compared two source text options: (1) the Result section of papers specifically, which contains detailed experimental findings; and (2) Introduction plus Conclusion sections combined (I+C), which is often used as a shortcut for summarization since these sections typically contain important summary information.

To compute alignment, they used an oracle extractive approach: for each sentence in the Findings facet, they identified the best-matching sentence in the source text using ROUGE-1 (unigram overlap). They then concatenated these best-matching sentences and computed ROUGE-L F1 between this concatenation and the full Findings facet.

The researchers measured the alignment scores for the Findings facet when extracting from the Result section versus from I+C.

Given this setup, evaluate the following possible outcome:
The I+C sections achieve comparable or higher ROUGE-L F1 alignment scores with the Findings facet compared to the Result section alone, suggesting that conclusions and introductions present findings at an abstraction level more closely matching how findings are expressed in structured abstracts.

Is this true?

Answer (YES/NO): NO